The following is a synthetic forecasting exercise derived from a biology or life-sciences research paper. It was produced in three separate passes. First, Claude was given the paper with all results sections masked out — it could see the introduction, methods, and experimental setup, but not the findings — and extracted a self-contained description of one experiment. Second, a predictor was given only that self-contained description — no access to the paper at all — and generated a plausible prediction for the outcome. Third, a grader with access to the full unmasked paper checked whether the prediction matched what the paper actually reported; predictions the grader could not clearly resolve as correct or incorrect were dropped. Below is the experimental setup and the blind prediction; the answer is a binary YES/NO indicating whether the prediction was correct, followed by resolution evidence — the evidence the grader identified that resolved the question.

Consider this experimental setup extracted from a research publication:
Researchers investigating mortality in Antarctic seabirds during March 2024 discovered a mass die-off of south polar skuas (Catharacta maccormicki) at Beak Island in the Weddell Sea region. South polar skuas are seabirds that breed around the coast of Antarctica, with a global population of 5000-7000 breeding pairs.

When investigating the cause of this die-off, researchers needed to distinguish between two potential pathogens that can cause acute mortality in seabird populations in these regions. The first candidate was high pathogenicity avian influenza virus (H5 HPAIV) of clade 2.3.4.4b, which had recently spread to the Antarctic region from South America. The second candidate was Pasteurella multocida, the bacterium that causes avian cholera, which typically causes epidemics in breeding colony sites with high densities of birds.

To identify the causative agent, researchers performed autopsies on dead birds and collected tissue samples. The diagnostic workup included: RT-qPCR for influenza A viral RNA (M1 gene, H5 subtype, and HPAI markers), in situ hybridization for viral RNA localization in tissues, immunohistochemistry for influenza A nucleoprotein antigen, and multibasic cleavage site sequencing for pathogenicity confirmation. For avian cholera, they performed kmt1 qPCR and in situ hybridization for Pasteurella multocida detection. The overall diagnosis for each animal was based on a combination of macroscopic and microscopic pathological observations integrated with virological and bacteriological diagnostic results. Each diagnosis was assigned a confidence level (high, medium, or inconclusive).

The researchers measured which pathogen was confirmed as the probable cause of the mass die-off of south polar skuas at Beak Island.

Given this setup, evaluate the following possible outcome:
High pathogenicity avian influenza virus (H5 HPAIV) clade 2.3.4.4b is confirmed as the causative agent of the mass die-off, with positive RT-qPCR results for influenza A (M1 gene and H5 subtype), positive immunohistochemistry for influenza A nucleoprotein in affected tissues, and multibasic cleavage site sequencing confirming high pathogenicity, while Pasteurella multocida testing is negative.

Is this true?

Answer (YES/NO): YES